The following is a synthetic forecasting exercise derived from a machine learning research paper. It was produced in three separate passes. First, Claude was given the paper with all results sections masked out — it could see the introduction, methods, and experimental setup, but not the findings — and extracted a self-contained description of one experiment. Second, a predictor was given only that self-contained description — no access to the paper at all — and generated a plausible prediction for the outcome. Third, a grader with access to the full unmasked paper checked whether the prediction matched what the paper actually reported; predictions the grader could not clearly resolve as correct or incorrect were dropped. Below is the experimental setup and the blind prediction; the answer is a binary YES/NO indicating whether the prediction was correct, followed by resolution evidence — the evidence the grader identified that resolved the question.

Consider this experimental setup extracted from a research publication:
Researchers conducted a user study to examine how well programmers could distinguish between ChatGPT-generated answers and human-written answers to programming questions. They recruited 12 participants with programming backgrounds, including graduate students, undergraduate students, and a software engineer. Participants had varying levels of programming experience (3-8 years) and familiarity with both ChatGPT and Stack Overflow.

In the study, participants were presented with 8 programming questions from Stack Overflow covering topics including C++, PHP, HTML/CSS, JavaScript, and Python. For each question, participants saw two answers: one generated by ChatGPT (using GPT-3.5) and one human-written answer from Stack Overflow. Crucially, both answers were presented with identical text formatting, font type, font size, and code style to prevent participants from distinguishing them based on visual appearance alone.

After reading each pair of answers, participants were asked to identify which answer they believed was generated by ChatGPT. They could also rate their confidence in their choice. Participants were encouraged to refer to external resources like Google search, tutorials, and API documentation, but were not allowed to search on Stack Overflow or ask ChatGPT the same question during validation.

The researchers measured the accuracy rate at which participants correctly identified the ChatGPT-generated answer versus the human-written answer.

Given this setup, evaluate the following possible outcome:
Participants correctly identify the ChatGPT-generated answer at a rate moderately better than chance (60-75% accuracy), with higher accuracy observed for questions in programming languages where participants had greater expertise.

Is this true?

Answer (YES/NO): NO